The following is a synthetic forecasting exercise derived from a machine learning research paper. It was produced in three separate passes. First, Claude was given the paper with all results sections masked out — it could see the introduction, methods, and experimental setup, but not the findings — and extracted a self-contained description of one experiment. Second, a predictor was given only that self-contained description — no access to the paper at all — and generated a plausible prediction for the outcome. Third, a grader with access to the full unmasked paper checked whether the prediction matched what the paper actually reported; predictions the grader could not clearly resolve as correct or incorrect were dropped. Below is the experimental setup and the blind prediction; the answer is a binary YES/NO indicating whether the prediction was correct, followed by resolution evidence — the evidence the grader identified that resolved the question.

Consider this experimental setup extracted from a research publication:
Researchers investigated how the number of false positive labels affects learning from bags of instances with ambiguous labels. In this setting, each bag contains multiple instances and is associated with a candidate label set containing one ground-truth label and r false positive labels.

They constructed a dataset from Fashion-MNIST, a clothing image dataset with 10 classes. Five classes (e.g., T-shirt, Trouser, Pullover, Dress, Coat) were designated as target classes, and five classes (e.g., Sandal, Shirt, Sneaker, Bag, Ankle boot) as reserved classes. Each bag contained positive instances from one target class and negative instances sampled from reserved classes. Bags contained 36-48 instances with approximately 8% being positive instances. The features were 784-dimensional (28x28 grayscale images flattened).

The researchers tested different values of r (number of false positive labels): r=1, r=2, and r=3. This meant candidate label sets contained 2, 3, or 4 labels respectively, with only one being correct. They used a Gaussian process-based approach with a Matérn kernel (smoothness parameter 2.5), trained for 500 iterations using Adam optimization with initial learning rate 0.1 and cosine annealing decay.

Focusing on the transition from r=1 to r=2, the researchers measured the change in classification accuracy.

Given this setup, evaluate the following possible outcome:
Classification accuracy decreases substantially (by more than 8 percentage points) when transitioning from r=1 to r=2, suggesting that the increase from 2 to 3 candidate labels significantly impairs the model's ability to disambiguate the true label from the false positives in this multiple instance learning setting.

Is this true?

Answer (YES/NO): NO